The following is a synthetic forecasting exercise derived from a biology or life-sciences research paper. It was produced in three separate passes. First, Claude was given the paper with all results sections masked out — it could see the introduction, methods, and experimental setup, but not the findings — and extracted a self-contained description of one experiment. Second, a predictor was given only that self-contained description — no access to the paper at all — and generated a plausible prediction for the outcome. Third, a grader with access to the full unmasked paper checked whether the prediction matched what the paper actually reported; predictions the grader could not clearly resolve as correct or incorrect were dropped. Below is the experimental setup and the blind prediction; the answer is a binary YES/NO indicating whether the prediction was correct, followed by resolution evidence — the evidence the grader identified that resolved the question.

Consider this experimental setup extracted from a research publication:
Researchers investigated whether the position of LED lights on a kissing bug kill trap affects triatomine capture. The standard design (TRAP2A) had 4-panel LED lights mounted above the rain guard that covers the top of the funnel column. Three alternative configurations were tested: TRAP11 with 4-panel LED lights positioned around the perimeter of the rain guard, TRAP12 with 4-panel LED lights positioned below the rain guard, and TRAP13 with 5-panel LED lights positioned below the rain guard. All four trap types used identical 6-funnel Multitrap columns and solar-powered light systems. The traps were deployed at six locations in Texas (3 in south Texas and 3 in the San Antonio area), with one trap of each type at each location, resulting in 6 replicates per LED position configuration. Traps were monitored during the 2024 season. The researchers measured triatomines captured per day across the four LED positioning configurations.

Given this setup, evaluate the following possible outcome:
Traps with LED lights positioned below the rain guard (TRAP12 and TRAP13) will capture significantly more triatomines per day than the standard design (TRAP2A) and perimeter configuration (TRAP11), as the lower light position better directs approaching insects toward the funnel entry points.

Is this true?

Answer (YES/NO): NO